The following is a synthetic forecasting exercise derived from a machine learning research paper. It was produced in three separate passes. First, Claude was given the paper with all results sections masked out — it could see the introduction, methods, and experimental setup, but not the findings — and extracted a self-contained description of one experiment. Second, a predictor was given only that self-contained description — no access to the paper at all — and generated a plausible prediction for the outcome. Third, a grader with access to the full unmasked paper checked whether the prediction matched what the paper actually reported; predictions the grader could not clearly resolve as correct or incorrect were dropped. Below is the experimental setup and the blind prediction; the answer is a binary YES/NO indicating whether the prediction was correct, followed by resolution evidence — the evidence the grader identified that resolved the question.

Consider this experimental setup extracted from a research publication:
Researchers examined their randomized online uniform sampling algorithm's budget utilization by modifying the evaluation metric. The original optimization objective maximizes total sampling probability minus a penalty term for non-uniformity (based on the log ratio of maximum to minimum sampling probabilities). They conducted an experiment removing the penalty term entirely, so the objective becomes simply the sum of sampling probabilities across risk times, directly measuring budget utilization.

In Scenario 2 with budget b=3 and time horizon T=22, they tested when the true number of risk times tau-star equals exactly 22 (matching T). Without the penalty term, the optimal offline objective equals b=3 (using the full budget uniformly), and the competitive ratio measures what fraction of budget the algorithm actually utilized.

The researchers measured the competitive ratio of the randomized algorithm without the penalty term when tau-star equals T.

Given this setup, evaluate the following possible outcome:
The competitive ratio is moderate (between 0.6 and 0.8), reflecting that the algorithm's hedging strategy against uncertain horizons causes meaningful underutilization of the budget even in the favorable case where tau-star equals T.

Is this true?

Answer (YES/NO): NO